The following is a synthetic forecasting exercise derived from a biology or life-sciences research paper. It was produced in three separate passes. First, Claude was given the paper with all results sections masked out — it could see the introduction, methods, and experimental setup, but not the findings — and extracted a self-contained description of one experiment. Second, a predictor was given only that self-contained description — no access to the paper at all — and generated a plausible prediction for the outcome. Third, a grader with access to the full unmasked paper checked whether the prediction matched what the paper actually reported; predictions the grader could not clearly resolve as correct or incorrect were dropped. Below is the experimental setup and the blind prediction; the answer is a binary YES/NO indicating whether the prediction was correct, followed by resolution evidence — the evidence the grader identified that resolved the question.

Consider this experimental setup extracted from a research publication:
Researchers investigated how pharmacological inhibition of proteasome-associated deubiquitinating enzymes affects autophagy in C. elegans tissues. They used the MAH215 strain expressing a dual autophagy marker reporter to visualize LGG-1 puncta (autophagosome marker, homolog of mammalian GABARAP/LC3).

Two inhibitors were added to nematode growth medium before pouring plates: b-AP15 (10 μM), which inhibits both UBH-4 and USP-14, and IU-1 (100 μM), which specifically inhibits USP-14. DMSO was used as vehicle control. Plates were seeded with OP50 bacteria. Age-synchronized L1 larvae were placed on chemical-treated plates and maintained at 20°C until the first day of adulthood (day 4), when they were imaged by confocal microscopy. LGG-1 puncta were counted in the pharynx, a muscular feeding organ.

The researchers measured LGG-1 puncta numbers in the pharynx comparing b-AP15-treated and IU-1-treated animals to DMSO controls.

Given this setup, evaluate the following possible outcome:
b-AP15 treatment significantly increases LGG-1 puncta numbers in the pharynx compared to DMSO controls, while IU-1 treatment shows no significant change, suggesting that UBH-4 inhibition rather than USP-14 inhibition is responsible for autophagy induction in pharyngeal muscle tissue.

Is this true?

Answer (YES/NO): NO